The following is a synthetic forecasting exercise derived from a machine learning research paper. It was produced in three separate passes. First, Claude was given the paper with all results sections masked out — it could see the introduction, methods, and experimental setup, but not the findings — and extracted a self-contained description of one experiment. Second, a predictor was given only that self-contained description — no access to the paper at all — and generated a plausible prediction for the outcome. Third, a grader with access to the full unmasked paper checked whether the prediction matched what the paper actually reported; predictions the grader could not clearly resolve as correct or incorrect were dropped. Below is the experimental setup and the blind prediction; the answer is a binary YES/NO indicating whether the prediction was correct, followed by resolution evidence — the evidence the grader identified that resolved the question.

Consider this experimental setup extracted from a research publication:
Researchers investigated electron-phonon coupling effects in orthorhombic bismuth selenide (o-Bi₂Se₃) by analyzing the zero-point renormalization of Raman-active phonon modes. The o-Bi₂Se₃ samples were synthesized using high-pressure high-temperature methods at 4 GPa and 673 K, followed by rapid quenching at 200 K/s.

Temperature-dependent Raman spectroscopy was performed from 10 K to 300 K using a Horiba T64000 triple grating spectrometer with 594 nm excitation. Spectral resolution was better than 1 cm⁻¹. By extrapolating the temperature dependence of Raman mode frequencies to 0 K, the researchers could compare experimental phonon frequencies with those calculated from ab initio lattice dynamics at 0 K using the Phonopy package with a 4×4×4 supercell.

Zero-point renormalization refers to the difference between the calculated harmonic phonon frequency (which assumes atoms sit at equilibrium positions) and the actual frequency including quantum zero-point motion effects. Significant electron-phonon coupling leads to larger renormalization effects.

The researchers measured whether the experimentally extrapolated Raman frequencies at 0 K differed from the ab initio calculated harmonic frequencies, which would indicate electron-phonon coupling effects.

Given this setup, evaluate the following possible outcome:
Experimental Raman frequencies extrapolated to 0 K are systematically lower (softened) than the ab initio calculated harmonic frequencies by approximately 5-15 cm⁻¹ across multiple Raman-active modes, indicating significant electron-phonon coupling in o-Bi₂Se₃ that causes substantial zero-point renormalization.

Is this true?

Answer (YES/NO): NO